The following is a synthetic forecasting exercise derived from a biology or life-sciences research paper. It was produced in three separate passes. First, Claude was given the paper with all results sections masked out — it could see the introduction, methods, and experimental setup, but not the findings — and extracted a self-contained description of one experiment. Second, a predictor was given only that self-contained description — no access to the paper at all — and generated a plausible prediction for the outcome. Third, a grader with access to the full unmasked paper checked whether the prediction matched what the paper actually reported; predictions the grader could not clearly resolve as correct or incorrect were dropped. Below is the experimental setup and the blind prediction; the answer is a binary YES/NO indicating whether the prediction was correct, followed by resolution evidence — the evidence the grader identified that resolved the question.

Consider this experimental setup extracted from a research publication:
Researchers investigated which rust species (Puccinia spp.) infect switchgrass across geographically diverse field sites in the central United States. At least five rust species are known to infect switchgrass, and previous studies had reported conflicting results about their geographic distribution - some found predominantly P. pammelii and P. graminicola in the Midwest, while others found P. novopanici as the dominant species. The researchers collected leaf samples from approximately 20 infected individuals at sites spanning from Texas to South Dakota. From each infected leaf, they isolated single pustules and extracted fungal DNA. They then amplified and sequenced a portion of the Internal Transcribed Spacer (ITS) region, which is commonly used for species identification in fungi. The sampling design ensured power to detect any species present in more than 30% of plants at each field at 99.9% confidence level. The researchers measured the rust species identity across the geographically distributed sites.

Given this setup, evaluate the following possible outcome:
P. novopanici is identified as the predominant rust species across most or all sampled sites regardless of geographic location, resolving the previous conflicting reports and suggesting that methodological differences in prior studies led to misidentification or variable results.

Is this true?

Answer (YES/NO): NO